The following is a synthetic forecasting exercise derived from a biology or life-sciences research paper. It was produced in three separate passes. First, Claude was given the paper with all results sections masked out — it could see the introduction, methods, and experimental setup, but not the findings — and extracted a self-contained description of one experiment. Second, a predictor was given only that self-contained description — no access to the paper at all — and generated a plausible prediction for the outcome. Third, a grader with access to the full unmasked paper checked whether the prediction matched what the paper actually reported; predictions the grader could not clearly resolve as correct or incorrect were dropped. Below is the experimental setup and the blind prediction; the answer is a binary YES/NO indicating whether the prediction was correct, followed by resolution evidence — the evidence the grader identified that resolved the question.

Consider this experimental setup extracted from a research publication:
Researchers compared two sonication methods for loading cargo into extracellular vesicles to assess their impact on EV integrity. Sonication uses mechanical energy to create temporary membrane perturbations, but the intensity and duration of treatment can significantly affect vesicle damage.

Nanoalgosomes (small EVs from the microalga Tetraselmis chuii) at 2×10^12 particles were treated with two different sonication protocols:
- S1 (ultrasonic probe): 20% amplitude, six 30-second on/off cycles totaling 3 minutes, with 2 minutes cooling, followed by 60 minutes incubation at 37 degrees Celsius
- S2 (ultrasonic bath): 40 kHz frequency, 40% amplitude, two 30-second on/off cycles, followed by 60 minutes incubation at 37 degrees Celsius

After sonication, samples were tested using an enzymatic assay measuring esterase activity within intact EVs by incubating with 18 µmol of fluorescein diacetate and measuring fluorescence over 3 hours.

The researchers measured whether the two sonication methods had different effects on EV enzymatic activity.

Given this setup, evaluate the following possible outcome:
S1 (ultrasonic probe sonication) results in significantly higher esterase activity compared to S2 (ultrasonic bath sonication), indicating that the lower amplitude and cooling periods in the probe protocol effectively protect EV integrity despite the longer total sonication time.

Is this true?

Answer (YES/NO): NO